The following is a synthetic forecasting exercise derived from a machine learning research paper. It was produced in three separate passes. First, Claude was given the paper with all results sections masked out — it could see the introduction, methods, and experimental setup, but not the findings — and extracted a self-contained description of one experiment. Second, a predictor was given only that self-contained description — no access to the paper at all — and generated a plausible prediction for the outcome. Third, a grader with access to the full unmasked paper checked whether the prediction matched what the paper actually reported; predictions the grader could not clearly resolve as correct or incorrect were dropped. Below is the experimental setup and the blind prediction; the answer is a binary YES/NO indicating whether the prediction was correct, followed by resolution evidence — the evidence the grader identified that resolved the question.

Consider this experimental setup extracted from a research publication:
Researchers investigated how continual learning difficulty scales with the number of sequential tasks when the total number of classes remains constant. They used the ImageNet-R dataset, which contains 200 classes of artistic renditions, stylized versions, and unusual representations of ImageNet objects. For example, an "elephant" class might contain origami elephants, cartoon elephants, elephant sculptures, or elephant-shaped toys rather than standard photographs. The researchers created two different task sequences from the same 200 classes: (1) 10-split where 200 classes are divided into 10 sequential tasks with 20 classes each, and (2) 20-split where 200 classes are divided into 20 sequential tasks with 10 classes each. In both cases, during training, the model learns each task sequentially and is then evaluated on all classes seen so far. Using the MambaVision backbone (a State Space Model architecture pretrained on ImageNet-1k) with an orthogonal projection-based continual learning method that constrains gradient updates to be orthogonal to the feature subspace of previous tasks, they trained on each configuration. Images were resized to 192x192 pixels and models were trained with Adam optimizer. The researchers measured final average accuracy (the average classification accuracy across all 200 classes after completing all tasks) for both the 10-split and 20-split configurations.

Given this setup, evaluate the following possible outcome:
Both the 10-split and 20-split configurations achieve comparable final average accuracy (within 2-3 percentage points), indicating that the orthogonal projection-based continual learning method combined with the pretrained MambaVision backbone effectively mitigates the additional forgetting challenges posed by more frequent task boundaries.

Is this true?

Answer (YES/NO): YES